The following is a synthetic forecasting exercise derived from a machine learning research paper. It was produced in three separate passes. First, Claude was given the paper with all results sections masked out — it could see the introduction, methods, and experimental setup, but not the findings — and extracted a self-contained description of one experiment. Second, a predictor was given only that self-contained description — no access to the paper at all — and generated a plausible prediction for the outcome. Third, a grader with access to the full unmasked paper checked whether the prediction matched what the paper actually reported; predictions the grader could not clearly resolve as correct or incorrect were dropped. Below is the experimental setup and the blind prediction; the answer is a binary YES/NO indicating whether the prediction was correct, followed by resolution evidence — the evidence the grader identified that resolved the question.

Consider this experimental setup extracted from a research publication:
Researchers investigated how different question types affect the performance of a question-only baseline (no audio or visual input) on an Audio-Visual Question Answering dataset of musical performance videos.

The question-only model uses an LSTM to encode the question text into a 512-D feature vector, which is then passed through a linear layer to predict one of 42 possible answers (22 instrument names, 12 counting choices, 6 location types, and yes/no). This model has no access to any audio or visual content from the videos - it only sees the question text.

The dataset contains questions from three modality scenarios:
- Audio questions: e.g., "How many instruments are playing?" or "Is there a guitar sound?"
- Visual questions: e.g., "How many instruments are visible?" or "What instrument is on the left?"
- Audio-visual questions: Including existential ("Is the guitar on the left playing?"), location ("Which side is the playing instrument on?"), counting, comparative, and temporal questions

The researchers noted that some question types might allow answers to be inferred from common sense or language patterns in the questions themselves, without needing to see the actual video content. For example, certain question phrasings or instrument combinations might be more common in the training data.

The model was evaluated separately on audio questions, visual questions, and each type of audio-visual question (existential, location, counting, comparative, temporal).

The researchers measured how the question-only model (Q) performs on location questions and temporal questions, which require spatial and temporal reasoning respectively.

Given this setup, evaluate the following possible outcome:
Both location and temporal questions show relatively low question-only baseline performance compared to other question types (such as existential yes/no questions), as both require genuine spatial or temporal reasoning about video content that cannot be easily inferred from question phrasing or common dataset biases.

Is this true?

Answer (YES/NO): YES